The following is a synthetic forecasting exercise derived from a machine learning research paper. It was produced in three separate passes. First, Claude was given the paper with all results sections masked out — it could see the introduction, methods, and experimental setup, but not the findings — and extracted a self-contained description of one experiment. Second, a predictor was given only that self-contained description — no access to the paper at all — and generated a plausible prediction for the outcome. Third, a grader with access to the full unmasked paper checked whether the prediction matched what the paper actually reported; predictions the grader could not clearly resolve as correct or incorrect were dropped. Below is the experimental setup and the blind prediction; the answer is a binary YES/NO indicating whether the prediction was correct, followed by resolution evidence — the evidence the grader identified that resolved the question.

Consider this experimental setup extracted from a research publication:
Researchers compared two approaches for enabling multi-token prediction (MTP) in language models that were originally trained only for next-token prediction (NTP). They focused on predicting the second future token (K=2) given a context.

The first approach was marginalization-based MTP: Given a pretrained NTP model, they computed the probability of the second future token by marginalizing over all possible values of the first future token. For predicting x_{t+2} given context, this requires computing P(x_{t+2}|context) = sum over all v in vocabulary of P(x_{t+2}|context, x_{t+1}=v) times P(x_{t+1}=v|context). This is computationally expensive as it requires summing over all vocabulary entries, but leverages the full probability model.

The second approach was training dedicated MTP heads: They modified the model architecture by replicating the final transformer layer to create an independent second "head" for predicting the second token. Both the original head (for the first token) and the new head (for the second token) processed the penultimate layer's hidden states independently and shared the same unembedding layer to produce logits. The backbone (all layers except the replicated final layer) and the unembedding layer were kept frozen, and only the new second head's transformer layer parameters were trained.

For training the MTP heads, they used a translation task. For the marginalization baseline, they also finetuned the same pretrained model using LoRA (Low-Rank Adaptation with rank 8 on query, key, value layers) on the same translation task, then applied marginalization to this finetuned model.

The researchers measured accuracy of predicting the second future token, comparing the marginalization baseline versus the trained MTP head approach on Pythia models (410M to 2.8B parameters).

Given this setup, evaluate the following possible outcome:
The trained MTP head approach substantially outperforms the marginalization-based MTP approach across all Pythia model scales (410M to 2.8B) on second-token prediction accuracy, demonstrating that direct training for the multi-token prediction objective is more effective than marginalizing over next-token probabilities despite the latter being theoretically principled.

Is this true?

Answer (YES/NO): NO